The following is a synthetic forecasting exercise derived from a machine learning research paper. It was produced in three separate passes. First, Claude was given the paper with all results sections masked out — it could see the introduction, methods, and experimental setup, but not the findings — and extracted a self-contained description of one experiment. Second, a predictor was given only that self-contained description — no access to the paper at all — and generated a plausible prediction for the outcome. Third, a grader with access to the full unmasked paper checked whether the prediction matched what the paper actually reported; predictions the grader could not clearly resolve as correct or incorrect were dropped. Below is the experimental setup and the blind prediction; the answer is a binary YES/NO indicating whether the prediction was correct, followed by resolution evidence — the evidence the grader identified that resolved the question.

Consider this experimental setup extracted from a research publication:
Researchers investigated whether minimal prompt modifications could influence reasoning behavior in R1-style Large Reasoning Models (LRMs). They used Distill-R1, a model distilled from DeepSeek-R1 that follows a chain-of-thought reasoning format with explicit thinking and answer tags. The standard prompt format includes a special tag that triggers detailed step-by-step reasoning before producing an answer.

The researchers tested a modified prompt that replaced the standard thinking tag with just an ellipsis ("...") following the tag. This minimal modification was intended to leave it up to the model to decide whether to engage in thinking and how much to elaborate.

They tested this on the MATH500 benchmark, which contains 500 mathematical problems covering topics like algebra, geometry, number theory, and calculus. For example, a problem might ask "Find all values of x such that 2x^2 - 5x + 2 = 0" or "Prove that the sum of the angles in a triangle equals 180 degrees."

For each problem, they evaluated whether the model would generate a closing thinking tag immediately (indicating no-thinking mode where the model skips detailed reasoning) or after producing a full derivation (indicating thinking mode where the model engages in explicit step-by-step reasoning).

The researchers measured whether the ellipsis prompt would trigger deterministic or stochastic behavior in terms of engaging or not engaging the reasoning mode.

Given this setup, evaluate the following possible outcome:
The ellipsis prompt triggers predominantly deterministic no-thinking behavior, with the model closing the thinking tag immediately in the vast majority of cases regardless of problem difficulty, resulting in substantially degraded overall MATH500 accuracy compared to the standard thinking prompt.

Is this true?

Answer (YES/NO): NO